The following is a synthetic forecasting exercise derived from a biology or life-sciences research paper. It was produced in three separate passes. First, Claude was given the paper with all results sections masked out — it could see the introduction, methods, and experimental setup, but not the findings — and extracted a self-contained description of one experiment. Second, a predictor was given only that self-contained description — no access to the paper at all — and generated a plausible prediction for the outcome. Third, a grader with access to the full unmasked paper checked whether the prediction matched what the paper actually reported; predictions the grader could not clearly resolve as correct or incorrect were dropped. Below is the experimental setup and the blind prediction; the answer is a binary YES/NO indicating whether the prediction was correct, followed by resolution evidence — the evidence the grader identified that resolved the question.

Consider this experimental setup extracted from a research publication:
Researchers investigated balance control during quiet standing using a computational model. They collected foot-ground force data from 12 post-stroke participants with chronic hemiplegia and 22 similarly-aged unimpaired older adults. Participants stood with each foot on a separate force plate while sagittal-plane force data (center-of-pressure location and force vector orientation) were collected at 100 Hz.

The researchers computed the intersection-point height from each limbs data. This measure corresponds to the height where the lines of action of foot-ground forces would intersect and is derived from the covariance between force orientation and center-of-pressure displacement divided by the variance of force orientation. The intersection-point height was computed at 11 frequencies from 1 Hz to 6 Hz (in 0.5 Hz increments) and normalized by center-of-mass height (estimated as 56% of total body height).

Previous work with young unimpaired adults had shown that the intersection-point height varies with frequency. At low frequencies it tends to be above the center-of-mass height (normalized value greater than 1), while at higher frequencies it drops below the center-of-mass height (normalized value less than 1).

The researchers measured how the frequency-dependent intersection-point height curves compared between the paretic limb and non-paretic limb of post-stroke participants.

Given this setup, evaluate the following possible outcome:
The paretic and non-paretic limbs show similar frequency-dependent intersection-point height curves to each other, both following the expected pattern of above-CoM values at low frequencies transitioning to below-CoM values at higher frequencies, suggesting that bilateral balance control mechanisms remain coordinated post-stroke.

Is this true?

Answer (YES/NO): NO